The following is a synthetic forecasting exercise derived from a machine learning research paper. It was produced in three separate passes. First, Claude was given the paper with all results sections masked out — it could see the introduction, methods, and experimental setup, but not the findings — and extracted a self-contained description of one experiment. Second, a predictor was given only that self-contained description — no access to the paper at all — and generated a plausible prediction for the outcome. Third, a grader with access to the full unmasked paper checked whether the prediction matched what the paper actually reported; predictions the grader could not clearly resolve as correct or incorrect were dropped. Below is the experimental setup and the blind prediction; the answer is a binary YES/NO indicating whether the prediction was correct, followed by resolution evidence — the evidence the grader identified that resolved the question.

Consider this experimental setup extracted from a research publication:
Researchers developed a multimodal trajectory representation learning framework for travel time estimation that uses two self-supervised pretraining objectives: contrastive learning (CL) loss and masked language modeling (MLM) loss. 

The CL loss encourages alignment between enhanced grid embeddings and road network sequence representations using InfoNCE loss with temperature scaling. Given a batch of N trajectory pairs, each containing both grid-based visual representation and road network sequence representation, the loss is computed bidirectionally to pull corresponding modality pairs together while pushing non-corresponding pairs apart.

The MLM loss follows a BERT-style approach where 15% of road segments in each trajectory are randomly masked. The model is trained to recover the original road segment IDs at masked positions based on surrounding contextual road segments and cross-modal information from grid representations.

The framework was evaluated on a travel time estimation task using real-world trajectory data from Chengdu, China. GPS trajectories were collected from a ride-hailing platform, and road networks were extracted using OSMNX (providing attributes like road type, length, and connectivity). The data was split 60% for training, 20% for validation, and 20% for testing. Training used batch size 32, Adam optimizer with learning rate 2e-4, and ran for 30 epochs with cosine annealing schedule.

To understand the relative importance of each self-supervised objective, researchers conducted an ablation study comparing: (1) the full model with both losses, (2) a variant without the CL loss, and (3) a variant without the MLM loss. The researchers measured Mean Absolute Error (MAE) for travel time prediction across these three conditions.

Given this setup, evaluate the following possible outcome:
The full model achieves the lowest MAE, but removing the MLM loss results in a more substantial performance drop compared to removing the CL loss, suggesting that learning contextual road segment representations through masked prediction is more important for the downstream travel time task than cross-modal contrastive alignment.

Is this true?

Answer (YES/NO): NO